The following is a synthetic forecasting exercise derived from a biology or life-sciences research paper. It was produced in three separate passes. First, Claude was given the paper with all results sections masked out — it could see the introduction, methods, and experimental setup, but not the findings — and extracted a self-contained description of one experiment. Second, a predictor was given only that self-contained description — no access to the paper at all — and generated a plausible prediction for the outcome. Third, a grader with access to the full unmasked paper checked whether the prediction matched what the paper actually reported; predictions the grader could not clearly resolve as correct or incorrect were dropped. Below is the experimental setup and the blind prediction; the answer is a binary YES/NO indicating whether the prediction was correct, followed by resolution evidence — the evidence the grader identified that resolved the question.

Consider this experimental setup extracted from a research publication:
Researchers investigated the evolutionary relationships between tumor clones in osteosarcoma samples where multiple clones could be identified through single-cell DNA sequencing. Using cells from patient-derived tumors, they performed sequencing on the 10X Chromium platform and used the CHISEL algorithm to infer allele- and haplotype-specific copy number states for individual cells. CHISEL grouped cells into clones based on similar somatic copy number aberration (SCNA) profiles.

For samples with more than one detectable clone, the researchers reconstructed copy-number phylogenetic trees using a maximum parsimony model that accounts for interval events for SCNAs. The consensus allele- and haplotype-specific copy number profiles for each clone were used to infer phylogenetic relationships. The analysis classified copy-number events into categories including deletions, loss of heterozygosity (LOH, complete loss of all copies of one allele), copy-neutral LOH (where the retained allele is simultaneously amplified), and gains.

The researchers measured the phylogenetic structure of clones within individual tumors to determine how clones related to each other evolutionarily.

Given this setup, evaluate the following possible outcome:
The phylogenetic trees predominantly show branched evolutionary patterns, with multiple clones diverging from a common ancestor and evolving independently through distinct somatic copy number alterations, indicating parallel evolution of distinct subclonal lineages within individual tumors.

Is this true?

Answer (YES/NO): NO